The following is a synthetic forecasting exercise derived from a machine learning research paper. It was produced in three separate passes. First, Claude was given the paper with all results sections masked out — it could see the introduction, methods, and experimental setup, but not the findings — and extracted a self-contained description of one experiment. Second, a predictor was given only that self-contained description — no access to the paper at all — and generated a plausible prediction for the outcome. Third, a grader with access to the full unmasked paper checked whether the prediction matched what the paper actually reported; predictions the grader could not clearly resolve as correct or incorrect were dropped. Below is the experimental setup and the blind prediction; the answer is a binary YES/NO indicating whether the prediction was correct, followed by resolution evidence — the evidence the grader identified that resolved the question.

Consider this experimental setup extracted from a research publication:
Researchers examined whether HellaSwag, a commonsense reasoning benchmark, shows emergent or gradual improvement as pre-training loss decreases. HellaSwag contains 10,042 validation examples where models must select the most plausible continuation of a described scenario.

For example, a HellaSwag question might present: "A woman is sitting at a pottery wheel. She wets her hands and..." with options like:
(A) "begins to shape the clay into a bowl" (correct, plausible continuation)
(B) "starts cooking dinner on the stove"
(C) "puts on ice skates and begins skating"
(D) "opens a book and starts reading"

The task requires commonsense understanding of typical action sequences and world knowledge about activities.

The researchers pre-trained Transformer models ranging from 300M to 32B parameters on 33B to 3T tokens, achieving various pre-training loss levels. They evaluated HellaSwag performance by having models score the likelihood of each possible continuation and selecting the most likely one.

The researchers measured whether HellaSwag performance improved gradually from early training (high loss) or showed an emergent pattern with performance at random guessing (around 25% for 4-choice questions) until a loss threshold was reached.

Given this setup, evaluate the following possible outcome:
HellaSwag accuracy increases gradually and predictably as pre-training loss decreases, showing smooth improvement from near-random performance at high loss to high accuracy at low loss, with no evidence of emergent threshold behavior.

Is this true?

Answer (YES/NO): YES